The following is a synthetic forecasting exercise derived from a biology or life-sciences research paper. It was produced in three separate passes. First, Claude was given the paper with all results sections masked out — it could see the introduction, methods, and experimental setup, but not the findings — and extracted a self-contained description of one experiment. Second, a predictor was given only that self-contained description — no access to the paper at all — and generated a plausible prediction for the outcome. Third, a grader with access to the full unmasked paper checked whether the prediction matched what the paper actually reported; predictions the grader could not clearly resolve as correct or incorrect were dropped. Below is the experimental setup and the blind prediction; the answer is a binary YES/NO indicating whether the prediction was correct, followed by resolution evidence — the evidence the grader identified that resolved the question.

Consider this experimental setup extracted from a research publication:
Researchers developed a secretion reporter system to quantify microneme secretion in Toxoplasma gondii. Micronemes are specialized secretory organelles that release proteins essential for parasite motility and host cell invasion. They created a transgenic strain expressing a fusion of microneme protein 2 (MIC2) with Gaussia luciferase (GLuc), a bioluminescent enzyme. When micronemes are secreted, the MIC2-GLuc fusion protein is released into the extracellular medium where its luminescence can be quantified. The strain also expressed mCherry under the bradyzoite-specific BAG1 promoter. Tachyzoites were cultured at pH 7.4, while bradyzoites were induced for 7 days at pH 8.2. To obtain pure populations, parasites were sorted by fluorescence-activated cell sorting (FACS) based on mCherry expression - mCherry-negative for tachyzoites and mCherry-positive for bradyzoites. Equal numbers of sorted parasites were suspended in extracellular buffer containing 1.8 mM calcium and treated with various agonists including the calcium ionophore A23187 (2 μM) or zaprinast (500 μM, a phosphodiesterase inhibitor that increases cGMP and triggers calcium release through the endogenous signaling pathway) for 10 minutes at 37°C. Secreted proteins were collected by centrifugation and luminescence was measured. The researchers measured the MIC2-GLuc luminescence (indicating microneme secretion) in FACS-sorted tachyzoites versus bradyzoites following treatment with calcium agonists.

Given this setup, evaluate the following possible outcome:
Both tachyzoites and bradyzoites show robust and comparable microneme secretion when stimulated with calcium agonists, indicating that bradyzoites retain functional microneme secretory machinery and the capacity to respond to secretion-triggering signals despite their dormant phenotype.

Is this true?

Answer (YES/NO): NO